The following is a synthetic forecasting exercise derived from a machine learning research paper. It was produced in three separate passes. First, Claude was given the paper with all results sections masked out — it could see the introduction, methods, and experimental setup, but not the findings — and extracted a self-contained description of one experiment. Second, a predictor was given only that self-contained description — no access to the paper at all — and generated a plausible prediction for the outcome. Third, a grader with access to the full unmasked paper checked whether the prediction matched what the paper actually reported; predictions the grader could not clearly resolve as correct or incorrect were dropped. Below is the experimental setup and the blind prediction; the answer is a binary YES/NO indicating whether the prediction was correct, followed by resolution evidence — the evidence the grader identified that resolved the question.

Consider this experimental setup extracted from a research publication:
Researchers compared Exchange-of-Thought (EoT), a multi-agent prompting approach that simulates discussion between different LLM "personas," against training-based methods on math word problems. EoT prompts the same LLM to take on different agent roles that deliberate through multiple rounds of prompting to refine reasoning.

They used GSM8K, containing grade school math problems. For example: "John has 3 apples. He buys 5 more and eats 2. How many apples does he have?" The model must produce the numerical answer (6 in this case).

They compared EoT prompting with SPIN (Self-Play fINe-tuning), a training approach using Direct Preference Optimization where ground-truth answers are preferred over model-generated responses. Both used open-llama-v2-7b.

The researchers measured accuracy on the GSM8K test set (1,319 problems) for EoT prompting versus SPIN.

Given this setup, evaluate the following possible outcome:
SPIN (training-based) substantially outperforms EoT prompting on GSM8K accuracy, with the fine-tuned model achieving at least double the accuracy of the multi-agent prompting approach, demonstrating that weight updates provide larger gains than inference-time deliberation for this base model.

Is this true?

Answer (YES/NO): NO